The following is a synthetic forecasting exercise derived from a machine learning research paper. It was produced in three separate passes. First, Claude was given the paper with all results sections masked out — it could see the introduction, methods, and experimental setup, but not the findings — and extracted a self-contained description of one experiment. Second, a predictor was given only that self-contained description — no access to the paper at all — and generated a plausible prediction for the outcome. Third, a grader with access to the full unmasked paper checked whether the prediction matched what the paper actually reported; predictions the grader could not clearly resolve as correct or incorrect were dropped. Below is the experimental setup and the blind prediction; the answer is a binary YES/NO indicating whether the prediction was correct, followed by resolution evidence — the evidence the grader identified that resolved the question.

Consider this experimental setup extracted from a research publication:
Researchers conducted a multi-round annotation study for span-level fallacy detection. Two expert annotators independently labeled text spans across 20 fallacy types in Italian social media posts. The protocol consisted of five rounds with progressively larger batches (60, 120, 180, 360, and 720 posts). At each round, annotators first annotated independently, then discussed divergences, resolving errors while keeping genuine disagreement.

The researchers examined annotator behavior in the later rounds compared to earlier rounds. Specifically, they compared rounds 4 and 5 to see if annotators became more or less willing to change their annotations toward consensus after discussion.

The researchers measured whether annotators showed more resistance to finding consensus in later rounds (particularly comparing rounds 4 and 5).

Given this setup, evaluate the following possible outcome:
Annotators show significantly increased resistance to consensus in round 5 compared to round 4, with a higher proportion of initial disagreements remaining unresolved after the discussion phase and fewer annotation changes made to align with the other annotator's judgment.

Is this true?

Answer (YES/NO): NO